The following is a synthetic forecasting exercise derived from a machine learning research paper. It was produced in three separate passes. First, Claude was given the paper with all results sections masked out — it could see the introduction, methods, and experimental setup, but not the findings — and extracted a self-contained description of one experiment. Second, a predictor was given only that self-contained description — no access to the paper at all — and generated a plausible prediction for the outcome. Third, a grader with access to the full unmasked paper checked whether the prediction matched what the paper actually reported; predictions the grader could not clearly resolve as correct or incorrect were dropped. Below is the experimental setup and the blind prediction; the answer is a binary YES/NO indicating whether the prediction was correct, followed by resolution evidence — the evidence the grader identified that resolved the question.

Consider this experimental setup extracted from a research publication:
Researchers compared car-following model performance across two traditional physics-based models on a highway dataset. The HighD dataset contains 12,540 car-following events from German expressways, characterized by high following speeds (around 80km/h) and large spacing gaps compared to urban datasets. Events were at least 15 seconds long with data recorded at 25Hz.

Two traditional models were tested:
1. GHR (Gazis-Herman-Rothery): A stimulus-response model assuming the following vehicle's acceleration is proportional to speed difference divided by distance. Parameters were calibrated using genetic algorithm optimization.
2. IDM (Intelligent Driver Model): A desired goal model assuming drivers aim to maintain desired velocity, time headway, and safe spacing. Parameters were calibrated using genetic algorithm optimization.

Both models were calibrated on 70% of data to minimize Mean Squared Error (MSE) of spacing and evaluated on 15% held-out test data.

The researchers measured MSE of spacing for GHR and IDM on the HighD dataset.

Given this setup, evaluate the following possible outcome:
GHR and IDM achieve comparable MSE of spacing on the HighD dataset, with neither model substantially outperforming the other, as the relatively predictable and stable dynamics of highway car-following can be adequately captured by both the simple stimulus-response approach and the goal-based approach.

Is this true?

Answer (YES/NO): YES